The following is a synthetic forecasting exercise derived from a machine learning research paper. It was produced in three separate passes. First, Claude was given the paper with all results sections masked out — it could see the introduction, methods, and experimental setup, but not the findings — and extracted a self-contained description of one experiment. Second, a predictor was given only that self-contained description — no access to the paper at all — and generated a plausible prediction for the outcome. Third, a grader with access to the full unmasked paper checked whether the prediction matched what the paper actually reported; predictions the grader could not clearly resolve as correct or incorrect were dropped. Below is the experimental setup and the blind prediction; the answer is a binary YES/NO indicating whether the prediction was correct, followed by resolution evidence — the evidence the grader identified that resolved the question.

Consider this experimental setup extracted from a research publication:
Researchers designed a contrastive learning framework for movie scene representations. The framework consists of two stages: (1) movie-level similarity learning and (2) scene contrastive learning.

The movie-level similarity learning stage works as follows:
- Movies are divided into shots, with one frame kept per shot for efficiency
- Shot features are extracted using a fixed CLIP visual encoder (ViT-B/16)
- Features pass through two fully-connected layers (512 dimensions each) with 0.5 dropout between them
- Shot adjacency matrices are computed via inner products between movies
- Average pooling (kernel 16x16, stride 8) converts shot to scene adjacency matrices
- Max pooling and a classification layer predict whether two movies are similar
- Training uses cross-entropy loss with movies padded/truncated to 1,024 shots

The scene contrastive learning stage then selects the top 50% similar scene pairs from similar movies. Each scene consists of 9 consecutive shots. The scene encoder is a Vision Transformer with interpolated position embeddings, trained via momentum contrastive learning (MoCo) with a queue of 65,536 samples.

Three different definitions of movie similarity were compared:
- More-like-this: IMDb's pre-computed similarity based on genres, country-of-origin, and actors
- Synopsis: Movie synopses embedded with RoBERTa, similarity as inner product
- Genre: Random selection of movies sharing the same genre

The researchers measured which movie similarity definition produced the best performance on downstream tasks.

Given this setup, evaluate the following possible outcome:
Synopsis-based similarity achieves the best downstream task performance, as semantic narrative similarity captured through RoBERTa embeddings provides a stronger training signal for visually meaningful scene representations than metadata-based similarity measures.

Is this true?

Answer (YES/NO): NO